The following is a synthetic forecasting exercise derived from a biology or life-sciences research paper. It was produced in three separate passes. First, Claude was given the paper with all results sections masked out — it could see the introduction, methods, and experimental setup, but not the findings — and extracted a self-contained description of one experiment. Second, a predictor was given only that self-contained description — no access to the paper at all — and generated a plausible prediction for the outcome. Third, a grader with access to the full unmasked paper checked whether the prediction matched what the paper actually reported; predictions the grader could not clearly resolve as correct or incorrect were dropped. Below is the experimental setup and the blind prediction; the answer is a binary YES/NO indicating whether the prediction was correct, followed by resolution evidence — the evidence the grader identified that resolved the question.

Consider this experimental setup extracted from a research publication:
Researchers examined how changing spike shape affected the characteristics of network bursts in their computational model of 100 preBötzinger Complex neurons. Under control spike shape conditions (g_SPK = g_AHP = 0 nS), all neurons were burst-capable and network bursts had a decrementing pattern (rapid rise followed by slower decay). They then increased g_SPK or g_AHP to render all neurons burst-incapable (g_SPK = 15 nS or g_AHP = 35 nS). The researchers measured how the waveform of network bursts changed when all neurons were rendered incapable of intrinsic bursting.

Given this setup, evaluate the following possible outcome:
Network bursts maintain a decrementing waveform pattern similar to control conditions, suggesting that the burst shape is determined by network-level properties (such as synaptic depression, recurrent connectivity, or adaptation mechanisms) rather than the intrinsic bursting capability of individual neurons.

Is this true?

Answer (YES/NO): NO